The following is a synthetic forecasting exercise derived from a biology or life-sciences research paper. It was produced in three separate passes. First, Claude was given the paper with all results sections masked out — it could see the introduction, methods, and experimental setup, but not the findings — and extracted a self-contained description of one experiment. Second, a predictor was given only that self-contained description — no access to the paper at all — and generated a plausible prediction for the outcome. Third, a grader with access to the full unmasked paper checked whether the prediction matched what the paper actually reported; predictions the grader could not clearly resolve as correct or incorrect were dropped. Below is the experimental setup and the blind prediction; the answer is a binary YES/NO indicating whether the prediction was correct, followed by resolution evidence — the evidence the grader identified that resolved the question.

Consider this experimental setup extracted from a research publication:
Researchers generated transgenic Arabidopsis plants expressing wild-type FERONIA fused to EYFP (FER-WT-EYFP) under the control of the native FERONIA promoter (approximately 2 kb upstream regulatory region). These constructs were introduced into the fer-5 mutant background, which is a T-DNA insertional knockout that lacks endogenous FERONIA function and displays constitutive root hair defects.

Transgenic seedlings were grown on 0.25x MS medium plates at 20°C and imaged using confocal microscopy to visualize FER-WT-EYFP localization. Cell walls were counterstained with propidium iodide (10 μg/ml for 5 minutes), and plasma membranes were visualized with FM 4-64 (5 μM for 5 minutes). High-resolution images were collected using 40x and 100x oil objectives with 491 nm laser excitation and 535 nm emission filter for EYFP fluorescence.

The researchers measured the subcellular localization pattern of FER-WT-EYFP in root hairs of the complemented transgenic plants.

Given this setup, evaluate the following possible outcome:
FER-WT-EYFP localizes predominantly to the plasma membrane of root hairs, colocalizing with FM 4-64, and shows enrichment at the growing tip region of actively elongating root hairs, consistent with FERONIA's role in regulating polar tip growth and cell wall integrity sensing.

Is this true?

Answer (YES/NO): YES